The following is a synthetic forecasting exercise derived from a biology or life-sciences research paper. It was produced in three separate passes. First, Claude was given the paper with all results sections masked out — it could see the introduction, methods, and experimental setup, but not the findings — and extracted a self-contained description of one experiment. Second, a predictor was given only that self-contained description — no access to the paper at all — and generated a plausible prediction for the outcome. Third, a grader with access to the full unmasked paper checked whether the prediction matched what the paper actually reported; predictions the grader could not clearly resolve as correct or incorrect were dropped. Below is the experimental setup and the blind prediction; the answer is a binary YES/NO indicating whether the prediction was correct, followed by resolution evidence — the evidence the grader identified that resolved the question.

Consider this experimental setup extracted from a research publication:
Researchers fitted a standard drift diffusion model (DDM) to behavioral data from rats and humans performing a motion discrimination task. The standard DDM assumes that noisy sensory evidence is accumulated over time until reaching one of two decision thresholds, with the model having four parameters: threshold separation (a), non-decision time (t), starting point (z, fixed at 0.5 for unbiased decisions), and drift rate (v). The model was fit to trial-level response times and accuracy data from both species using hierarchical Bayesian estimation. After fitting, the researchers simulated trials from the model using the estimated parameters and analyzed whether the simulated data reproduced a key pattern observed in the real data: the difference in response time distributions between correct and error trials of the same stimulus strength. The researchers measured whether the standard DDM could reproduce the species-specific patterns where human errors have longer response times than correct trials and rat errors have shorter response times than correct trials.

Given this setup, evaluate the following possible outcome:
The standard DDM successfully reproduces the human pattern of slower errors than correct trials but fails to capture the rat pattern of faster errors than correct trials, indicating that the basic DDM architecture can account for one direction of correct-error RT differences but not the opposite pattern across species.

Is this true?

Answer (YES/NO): NO